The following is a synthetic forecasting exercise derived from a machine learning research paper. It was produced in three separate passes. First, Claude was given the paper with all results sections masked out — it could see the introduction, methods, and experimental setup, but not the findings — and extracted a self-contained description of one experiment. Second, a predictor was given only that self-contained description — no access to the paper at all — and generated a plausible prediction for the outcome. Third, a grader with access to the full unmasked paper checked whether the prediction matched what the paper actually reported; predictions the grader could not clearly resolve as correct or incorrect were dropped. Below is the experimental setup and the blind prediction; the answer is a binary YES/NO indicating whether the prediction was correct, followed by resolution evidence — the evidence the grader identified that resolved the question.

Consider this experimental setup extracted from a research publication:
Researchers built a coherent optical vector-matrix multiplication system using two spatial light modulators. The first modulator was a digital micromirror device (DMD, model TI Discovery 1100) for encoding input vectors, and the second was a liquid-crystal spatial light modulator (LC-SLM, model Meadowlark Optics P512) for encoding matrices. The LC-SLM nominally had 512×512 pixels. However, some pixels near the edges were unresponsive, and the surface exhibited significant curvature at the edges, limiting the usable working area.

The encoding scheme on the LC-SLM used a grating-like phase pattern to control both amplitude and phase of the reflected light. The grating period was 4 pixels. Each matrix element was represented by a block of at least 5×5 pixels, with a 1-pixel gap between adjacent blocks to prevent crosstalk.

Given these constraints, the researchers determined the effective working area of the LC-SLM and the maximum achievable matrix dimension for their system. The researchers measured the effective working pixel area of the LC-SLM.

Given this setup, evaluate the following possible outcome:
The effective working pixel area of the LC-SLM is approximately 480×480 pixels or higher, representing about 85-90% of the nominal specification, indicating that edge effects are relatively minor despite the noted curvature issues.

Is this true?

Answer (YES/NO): NO